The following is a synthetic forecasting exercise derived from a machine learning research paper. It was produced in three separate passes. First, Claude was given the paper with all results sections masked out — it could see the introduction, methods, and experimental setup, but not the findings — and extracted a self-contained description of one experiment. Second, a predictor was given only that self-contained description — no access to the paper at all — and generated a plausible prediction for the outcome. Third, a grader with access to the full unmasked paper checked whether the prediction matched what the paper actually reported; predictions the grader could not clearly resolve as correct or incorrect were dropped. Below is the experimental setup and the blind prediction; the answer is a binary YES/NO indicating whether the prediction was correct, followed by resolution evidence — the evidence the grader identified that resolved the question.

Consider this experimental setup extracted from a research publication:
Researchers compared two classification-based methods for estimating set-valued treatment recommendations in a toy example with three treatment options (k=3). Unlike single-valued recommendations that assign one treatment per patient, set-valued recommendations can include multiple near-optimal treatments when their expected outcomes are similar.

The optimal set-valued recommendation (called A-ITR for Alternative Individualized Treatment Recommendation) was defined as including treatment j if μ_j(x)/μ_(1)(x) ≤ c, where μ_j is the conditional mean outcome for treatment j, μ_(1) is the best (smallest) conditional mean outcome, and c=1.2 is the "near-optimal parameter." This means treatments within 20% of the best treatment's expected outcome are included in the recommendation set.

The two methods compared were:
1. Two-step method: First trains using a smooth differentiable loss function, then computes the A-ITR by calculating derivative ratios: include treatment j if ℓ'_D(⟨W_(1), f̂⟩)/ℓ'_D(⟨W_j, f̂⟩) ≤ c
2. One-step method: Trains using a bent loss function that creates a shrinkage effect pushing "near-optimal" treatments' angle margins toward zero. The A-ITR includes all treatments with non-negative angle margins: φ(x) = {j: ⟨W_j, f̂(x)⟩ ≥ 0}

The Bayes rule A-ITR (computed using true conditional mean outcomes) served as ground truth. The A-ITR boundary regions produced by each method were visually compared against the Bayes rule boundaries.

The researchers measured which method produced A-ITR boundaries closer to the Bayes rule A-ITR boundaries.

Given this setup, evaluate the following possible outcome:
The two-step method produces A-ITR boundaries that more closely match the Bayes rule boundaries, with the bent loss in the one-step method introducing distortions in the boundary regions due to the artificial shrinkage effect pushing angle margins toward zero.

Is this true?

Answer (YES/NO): NO